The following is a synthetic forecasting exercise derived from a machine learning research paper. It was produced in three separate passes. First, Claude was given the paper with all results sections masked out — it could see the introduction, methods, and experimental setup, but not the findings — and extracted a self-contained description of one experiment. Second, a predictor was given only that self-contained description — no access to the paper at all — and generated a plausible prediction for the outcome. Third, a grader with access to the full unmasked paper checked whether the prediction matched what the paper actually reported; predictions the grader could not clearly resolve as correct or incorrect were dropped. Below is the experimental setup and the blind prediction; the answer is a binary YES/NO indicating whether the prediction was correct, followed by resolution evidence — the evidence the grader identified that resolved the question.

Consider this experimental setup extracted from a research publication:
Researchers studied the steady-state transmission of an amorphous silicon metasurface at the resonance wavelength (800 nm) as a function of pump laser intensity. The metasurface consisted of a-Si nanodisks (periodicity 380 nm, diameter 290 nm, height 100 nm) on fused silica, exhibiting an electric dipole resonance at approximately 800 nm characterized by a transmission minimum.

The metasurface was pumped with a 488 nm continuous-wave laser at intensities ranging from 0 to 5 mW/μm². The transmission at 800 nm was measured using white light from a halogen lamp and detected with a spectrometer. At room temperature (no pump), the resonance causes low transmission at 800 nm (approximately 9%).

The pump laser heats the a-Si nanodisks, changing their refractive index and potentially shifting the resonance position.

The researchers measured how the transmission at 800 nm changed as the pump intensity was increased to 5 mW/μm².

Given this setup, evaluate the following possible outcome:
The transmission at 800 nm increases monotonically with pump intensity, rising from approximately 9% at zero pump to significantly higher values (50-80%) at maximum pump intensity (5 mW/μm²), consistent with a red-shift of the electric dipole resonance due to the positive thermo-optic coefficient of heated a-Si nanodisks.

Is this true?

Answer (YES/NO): YES